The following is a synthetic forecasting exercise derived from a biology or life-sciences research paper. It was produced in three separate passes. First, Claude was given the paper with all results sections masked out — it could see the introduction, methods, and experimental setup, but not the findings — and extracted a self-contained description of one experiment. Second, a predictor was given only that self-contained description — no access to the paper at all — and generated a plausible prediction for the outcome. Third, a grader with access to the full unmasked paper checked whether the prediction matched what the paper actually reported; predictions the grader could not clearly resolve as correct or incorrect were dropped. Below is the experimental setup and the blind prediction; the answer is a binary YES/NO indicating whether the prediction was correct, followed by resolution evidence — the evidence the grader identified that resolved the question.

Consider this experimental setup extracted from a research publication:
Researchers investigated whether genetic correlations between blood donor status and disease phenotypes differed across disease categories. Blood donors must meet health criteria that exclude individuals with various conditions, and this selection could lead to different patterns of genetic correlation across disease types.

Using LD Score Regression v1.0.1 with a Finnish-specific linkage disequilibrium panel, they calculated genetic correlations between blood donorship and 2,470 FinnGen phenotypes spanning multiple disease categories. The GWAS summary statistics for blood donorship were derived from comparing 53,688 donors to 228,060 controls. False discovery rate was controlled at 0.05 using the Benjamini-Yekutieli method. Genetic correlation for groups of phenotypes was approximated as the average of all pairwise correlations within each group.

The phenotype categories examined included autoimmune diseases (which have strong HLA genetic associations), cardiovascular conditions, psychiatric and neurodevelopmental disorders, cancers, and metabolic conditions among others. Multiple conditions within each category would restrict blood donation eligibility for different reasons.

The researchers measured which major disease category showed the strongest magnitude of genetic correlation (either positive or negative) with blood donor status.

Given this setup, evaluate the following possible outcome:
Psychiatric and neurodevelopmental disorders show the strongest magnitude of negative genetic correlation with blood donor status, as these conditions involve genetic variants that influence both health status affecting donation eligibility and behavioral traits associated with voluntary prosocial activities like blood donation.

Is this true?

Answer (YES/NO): NO